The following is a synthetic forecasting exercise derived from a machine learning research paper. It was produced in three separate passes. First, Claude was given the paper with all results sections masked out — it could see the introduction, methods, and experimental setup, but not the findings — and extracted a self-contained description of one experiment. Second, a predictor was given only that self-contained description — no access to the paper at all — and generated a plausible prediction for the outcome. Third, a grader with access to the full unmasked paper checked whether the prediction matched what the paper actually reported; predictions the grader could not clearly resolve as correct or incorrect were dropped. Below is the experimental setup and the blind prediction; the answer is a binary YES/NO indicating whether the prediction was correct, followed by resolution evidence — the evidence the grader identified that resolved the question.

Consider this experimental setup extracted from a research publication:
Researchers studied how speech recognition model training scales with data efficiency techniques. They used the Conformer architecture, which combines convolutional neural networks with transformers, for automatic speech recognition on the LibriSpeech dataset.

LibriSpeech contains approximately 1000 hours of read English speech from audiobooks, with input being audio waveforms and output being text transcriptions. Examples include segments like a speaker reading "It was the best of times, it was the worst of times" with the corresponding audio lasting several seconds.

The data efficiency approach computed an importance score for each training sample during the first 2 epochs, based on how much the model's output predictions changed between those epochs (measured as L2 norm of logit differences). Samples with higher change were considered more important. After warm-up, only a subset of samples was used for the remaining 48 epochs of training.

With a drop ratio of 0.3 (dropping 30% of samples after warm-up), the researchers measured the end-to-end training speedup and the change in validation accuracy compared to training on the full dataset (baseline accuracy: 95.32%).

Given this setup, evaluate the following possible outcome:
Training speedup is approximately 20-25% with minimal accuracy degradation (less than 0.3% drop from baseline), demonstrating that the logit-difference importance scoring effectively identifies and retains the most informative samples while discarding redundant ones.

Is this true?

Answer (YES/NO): NO